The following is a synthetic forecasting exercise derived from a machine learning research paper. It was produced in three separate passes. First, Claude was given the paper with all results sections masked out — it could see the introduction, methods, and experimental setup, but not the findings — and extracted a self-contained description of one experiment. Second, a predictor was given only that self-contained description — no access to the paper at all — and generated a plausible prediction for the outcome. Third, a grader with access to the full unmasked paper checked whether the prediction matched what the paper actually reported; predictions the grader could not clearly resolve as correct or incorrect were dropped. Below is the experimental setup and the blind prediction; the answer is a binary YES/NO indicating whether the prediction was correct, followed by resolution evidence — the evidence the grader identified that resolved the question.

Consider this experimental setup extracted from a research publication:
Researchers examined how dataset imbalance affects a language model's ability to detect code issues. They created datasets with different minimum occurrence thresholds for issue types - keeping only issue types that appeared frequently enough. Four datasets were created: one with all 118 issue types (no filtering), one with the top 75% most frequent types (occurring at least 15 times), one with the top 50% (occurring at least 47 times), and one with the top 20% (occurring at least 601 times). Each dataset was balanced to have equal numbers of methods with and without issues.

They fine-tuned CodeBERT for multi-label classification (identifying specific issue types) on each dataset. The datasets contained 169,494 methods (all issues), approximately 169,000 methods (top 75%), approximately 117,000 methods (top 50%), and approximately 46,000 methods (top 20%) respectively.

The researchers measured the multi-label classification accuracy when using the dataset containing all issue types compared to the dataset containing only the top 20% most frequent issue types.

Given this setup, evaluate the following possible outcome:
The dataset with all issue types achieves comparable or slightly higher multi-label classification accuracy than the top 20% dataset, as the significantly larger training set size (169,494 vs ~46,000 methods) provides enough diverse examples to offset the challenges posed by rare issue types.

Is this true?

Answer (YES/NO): NO